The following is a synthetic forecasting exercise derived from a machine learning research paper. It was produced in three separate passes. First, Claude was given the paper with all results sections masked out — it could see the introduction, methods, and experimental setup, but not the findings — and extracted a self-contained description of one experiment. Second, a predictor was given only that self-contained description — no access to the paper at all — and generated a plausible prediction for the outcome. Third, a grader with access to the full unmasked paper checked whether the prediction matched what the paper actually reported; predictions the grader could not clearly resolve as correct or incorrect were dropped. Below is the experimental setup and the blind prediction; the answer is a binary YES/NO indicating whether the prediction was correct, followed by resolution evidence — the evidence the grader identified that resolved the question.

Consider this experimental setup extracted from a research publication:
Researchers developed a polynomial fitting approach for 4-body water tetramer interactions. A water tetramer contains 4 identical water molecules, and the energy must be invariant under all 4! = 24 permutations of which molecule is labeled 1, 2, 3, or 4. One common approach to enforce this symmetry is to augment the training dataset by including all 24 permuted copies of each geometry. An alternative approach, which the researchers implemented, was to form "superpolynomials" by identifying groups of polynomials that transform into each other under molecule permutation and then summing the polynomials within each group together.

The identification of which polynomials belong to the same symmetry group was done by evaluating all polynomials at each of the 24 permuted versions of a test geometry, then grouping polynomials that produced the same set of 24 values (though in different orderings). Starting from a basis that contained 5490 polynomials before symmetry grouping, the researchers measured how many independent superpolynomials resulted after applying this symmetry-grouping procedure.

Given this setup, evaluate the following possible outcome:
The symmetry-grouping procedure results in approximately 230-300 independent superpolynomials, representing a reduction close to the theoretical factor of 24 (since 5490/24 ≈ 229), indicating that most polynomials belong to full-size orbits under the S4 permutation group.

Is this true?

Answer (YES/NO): NO